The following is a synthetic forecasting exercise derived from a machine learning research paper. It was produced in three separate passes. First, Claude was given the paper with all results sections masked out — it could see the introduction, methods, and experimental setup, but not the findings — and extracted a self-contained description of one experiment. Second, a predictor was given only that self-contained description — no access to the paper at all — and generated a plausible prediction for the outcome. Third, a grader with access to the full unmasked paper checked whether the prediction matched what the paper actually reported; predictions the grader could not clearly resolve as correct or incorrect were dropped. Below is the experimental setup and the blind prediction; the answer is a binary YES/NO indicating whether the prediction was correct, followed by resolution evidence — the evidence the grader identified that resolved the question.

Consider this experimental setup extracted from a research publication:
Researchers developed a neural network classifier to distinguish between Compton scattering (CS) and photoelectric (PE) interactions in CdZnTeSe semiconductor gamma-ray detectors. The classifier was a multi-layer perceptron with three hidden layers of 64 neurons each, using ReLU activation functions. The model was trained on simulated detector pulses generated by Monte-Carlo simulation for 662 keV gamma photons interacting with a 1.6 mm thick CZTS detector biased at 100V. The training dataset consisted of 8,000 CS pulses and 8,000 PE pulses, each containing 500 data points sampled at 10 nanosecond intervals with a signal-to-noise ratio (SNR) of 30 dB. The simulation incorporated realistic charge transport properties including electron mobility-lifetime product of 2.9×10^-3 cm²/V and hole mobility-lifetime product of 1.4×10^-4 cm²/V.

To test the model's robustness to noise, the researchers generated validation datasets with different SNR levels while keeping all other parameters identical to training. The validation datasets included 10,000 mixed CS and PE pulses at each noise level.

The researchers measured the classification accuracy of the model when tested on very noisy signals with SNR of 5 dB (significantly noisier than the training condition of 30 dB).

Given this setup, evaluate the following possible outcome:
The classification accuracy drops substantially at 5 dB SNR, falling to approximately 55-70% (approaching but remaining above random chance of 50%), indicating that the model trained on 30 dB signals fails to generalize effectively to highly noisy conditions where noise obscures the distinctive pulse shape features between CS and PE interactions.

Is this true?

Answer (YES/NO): NO